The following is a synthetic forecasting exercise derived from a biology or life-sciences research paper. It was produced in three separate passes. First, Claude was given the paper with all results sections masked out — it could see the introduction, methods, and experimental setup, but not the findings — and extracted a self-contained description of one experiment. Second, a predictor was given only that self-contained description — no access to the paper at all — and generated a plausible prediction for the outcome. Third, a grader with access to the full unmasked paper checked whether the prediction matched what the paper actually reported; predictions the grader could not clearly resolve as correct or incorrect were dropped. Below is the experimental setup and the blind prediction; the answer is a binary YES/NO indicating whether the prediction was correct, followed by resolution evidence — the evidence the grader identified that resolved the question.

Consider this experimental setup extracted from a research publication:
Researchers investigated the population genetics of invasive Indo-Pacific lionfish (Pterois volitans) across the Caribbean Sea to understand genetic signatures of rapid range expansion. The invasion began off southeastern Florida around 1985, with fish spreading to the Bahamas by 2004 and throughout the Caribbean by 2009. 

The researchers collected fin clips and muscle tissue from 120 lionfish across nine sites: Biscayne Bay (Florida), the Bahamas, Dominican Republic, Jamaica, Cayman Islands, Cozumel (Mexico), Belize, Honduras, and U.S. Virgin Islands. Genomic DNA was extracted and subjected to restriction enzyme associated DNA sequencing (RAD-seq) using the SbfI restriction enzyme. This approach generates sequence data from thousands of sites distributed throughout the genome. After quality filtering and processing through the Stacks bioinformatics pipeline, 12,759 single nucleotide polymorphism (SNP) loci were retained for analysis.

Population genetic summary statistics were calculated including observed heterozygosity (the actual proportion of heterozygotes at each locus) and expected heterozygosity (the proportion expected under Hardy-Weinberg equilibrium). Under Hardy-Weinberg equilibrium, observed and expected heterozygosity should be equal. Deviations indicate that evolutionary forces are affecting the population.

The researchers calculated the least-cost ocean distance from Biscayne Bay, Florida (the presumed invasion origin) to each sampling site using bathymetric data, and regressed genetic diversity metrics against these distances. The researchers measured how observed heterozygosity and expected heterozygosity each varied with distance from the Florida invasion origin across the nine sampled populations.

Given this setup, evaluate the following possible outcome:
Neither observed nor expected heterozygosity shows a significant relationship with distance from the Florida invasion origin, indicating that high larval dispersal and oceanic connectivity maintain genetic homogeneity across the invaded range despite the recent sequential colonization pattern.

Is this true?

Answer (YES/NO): NO